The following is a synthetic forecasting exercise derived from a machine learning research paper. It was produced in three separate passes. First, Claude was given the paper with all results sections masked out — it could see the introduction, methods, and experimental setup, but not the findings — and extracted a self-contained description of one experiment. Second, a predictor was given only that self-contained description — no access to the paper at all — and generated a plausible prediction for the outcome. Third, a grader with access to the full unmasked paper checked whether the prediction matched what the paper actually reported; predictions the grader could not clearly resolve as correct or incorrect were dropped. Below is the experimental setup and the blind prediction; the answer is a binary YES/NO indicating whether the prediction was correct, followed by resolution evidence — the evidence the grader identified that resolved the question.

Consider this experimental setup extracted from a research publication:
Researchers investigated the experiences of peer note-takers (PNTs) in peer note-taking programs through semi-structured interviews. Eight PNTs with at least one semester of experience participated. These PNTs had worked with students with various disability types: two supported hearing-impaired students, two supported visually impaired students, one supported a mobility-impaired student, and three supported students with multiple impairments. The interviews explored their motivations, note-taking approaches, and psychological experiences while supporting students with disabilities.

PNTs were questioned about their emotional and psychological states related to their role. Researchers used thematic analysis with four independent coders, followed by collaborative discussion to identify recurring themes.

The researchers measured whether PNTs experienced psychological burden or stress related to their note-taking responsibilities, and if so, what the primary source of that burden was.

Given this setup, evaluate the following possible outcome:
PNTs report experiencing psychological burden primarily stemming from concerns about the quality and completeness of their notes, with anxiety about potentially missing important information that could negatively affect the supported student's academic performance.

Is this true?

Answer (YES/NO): YES